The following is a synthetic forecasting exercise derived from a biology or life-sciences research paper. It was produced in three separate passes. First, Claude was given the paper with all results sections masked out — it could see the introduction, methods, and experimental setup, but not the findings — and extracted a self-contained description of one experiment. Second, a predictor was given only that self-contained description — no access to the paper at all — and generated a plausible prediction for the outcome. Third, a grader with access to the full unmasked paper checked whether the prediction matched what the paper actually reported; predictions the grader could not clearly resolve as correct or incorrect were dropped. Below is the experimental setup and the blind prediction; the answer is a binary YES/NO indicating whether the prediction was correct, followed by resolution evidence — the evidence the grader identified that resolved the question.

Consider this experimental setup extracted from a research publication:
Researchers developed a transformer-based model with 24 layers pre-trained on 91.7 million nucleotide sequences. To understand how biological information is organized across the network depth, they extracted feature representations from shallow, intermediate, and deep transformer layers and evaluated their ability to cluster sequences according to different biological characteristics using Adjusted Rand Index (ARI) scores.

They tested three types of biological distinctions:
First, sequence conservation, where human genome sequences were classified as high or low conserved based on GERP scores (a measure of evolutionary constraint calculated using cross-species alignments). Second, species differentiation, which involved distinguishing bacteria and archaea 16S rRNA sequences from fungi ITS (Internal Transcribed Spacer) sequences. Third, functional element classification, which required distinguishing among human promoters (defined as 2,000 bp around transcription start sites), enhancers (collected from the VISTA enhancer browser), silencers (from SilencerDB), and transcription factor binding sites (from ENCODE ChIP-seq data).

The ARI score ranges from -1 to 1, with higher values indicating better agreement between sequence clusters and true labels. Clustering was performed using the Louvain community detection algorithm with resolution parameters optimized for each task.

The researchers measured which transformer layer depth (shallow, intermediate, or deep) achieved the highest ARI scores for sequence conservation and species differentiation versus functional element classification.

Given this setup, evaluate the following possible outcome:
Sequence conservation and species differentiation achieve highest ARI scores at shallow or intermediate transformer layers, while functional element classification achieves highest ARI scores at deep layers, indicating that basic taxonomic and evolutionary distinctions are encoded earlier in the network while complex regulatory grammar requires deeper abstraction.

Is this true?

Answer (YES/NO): YES